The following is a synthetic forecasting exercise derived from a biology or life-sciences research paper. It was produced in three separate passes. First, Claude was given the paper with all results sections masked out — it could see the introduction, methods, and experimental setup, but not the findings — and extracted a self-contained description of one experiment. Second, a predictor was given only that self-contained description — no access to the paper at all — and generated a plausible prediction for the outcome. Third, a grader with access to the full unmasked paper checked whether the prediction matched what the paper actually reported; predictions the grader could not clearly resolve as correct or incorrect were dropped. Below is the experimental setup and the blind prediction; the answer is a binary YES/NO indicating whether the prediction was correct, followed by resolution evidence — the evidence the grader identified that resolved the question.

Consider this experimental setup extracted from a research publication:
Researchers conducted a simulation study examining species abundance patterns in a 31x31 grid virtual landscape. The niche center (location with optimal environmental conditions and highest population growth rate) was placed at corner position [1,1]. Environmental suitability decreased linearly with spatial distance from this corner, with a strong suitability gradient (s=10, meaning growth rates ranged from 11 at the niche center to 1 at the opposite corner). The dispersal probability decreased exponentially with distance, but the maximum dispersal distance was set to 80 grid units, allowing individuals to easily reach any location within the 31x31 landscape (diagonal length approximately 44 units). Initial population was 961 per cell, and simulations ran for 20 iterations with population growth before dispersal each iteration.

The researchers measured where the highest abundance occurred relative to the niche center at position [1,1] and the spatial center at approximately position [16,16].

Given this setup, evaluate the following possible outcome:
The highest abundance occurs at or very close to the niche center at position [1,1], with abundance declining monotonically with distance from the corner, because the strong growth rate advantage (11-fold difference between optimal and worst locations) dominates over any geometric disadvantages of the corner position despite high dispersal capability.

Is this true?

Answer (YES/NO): YES